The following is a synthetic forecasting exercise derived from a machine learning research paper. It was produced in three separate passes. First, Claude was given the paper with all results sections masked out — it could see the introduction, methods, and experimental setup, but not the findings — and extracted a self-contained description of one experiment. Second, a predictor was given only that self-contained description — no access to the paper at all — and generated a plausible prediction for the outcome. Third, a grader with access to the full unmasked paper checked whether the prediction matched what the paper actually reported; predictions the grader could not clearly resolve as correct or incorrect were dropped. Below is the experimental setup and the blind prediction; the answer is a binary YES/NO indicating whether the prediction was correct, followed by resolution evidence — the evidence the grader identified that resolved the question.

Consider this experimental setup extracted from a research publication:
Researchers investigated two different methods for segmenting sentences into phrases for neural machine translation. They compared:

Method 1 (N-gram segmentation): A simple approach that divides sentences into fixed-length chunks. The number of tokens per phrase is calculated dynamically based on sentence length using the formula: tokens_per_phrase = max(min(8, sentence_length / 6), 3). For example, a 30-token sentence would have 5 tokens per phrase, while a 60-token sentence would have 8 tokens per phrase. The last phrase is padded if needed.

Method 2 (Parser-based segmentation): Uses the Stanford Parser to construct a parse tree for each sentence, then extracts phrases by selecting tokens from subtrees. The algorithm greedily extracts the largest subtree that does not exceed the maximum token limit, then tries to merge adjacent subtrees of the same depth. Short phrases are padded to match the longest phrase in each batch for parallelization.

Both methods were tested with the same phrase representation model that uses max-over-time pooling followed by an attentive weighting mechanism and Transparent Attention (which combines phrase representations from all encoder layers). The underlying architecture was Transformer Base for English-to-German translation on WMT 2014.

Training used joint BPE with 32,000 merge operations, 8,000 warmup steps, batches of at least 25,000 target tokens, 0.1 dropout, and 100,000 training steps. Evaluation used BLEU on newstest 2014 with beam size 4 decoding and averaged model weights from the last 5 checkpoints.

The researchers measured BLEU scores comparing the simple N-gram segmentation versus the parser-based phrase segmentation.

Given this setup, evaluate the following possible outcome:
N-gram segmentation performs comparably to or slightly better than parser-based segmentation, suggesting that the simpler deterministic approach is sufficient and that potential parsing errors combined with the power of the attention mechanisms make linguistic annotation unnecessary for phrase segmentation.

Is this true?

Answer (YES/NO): NO